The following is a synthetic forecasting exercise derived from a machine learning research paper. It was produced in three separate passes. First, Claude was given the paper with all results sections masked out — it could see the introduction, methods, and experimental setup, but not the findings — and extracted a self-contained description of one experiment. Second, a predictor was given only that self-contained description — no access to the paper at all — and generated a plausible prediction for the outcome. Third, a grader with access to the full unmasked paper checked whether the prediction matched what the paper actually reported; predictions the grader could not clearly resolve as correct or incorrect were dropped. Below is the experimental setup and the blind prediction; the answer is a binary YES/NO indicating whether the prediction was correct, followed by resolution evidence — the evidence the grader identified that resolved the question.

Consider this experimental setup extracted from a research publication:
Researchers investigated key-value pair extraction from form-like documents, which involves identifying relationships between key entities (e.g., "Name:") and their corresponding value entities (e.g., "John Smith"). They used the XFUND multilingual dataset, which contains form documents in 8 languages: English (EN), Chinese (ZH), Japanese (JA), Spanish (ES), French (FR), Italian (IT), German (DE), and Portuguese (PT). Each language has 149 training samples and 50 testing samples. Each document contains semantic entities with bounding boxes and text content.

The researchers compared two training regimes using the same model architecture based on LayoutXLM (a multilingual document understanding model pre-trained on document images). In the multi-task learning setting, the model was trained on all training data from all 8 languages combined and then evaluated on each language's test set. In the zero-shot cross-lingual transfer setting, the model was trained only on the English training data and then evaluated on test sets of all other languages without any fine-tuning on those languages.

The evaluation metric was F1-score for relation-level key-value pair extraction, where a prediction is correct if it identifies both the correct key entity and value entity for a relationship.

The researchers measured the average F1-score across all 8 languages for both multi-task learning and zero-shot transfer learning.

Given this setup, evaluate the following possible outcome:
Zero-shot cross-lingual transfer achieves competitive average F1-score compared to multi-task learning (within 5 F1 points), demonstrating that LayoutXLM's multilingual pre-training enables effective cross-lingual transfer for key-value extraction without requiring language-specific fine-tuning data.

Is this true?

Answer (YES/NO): NO